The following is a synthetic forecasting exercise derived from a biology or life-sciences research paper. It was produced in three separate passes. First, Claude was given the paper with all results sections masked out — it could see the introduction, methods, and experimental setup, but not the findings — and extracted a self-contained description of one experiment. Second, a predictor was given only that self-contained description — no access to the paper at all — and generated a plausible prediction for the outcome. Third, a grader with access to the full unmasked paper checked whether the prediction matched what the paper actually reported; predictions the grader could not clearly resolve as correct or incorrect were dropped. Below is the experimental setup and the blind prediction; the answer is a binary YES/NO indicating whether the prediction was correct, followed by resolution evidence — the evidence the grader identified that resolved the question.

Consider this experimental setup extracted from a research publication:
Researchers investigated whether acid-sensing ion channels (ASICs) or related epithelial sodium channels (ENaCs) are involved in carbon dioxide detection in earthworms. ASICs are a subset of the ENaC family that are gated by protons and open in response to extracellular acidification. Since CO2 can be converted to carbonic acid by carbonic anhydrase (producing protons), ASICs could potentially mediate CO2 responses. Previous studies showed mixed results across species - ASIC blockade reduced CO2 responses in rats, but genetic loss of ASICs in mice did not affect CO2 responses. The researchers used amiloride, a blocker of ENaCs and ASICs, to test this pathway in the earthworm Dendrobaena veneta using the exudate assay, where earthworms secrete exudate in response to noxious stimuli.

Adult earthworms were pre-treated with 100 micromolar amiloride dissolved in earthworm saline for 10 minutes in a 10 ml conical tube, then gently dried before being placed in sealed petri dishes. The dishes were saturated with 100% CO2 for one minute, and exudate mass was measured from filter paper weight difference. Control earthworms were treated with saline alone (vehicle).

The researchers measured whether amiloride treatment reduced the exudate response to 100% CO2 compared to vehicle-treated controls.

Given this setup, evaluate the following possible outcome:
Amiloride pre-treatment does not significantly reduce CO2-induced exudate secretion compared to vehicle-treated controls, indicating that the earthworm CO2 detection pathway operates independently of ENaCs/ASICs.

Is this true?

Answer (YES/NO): NO